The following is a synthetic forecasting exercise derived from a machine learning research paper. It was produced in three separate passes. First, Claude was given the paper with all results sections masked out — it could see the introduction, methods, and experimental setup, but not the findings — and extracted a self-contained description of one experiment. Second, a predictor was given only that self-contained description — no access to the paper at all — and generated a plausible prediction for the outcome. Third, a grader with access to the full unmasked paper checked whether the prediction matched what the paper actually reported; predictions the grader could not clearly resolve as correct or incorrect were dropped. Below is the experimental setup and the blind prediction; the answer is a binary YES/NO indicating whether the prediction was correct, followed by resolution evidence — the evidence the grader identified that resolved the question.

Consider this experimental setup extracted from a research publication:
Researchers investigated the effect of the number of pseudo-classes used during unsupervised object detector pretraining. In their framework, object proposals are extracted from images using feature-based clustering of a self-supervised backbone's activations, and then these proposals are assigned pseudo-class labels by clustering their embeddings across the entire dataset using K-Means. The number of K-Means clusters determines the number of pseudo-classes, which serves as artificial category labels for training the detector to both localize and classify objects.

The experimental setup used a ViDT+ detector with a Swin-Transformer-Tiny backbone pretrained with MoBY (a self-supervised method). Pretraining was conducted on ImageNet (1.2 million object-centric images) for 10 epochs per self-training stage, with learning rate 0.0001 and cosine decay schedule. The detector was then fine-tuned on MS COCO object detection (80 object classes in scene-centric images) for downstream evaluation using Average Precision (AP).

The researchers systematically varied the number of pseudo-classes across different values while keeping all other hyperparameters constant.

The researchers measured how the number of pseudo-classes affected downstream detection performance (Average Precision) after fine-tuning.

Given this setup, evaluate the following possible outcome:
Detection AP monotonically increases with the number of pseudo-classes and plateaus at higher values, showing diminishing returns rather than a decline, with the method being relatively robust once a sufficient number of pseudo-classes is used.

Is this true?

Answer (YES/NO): YES